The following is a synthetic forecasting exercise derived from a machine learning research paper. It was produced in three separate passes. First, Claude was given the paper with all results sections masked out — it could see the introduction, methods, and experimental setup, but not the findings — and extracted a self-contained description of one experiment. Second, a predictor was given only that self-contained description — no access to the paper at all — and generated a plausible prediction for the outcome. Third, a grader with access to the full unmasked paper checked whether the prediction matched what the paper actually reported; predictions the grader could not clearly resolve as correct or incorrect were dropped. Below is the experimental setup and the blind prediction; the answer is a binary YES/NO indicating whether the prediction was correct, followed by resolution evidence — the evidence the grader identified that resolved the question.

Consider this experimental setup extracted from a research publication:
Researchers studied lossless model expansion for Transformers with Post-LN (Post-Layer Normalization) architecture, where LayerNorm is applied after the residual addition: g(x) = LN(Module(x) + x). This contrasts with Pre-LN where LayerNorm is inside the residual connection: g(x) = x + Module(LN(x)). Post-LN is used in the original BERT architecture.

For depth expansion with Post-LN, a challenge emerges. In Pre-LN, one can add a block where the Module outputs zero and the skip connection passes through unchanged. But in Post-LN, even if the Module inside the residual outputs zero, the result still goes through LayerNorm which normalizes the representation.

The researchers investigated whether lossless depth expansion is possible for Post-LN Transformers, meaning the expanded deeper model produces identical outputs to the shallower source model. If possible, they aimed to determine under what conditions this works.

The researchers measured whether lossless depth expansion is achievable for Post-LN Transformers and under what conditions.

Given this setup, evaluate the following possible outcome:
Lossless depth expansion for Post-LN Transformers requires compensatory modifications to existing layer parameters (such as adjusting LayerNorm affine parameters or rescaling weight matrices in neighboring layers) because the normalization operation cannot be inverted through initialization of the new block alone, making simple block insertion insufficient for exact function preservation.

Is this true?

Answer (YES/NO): YES